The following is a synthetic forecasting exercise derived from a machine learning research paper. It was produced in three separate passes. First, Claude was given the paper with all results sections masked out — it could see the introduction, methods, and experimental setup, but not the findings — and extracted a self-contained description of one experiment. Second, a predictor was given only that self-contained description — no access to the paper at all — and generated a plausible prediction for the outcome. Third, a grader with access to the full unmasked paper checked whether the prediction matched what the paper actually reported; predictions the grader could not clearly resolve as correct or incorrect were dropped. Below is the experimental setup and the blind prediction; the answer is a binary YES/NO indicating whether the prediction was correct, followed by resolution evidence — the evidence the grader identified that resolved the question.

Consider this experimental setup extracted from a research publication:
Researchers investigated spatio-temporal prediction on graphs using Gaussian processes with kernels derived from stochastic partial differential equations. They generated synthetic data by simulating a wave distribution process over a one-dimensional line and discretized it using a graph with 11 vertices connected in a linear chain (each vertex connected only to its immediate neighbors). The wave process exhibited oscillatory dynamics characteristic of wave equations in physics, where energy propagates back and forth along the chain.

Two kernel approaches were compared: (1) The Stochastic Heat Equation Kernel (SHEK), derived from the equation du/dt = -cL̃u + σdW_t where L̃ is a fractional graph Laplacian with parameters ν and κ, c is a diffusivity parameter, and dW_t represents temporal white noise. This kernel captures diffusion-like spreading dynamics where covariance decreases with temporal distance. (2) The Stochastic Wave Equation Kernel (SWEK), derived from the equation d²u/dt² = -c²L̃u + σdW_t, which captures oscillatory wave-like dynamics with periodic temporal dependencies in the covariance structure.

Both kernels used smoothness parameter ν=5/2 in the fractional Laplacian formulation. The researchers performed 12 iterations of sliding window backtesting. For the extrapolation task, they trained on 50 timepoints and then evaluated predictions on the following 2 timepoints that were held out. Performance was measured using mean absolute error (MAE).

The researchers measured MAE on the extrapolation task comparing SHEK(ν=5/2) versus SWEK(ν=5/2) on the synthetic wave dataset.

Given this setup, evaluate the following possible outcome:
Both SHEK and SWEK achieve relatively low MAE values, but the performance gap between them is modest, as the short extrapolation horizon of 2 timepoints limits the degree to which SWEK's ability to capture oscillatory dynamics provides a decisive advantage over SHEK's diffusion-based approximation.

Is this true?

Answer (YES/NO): NO